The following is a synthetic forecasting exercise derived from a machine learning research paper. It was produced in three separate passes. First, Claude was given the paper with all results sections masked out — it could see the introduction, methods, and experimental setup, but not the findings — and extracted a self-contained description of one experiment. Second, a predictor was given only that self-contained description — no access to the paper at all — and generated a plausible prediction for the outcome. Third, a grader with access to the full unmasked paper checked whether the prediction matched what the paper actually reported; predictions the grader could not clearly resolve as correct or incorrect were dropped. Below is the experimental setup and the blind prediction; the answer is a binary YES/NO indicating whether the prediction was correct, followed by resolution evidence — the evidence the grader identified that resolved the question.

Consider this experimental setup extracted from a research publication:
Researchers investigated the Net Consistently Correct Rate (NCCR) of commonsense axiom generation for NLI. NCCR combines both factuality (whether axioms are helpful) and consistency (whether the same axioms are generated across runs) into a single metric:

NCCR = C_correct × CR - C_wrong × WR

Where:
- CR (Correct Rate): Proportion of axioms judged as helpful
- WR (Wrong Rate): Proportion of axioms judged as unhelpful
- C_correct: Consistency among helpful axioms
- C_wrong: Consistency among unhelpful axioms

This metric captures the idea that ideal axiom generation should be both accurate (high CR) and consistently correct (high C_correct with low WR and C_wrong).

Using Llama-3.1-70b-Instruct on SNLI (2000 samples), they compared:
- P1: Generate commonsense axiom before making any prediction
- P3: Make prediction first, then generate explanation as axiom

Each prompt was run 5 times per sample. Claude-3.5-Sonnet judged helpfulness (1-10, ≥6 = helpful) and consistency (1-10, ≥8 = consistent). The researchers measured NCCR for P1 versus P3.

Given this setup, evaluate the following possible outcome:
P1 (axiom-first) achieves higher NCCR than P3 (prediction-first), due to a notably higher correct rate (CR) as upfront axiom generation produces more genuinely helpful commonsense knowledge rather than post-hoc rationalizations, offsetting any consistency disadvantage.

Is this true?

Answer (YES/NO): NO